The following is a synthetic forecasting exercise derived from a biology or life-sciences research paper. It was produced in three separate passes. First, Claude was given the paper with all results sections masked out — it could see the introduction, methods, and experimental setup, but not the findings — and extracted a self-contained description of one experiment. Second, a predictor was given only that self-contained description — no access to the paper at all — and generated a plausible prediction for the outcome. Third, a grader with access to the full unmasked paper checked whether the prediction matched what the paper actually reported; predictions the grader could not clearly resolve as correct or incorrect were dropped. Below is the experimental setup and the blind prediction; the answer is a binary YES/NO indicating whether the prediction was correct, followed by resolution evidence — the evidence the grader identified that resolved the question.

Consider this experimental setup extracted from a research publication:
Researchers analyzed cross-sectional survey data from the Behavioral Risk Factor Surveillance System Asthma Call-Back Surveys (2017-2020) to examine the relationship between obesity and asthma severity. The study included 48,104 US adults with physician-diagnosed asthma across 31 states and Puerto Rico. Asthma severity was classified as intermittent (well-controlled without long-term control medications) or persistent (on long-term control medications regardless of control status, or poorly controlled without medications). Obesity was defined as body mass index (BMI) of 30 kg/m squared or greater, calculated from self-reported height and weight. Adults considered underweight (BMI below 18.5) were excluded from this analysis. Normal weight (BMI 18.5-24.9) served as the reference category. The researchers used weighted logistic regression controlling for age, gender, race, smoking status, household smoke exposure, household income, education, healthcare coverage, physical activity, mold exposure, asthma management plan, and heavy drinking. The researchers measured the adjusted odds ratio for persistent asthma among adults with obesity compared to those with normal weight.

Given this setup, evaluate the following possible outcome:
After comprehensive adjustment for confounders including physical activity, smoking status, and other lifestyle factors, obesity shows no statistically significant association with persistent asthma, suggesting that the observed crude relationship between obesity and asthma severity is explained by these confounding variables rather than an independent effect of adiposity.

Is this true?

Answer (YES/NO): NO